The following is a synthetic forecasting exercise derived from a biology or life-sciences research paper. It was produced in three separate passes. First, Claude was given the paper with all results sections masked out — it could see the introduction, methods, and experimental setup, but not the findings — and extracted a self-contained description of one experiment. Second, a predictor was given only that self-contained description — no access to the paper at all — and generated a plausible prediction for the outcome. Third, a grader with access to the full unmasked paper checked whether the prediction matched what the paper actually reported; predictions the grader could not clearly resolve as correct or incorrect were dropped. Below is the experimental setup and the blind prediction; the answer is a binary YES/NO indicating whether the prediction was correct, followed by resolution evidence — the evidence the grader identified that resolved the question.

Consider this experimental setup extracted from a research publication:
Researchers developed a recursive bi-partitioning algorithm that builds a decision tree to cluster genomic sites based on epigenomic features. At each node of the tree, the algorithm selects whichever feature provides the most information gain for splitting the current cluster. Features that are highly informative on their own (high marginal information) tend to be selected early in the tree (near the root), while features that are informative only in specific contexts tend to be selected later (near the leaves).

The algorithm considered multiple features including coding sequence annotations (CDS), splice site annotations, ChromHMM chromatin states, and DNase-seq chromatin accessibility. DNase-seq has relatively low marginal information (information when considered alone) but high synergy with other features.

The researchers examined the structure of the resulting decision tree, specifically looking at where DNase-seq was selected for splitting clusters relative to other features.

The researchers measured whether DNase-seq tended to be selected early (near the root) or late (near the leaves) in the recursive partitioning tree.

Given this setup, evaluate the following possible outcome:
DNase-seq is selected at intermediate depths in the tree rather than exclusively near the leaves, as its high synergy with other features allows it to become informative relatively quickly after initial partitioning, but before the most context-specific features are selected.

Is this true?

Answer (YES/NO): NO